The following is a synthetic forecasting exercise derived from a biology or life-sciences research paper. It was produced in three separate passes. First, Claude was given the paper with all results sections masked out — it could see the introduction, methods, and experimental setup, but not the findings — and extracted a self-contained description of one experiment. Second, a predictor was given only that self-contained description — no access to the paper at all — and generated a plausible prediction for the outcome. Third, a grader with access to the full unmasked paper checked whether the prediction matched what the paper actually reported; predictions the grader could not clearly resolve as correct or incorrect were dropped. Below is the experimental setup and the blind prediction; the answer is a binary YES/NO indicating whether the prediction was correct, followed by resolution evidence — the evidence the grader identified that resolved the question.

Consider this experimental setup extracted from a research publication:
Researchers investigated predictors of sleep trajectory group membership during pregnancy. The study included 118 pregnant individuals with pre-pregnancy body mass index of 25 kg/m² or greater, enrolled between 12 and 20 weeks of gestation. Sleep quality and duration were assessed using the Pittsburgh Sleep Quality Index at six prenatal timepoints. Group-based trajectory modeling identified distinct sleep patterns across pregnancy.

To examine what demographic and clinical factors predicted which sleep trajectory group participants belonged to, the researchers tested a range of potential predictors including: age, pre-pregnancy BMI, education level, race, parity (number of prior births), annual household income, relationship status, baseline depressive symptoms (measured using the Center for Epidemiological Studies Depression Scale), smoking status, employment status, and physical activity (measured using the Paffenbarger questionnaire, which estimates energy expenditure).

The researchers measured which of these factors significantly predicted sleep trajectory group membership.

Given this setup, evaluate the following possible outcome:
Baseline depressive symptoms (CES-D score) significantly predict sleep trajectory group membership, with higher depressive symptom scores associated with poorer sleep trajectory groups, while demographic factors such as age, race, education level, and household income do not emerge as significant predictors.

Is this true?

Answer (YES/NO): NO